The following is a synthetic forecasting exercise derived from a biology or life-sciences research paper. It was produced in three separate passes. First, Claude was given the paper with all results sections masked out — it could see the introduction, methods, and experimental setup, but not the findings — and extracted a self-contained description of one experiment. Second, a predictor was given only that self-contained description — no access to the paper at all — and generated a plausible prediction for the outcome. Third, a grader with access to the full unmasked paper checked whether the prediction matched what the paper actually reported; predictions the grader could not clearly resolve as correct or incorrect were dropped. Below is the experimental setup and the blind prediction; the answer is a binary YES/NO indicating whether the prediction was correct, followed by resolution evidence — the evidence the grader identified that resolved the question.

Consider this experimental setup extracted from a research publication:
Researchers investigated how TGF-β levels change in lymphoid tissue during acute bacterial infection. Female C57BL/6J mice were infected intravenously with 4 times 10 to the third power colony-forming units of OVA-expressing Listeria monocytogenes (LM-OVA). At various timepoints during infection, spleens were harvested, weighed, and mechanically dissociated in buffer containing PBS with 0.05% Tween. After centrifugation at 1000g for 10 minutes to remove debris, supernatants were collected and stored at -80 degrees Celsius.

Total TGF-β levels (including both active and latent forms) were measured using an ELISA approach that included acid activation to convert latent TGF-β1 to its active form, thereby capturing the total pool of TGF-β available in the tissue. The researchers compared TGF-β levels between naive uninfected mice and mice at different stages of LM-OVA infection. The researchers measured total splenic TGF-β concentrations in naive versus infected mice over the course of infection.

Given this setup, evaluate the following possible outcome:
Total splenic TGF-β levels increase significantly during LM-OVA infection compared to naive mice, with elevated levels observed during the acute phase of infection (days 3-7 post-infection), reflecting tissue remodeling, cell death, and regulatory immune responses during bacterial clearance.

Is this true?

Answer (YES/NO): NO